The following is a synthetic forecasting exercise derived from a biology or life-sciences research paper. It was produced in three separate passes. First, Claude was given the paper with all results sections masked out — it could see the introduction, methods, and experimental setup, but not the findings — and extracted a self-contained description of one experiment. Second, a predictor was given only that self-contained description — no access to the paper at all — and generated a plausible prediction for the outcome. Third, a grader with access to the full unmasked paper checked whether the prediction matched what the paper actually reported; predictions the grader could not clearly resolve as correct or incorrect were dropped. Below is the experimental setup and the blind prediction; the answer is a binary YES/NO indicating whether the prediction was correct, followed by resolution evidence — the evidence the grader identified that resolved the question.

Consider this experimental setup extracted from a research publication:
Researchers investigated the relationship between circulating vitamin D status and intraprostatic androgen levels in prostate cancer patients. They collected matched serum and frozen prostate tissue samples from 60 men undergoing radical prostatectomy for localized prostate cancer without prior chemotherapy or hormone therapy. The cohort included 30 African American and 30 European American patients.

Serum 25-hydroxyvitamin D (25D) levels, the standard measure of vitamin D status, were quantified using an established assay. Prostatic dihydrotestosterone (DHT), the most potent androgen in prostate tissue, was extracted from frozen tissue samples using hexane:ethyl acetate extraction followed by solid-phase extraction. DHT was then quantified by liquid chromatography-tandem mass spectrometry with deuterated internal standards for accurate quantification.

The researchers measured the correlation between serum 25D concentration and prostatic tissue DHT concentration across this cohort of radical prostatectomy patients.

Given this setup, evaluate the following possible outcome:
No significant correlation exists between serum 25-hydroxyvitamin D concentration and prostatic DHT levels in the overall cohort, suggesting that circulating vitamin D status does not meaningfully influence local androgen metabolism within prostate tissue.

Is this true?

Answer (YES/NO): NO